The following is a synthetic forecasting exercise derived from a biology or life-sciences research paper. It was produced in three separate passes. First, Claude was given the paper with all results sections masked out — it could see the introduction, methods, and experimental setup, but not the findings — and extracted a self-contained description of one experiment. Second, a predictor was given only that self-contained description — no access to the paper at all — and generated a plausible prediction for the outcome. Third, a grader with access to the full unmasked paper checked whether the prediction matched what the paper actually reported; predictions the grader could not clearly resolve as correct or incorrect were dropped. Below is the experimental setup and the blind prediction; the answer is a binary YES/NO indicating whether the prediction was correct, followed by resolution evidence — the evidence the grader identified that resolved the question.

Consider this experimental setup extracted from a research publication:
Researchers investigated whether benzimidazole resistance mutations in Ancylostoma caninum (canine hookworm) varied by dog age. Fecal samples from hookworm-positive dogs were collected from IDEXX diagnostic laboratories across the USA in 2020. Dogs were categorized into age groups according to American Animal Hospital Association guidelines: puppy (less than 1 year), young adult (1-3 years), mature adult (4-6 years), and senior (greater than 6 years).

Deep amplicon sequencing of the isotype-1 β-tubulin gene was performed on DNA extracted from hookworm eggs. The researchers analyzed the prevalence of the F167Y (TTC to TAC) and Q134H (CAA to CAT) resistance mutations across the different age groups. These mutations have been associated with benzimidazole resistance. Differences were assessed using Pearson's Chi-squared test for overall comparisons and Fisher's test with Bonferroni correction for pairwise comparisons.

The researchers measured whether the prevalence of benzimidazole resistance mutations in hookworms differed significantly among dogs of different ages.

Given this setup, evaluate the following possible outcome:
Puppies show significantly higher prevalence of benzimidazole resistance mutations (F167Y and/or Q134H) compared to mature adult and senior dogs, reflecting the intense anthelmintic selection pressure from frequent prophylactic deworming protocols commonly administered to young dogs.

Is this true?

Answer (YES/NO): NO